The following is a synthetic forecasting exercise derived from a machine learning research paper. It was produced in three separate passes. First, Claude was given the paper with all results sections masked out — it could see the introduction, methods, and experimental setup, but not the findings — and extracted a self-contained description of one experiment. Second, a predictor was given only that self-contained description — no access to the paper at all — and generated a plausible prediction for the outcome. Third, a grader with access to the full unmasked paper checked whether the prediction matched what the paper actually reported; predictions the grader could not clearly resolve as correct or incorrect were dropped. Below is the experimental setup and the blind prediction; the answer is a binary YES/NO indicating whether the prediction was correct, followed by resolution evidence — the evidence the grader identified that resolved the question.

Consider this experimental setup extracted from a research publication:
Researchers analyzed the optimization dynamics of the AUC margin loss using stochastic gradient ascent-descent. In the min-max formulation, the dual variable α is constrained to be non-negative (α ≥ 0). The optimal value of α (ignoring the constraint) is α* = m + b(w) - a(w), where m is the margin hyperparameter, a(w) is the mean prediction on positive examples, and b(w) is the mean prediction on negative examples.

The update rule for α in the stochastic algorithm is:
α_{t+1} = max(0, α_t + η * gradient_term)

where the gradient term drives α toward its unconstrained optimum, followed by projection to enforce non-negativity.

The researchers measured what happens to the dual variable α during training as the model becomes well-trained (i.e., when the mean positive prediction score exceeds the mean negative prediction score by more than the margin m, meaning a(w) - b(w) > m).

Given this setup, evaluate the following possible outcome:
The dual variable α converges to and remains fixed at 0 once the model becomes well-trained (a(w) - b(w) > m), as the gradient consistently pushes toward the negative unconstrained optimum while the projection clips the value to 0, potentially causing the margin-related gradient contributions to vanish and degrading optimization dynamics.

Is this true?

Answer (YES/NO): NO